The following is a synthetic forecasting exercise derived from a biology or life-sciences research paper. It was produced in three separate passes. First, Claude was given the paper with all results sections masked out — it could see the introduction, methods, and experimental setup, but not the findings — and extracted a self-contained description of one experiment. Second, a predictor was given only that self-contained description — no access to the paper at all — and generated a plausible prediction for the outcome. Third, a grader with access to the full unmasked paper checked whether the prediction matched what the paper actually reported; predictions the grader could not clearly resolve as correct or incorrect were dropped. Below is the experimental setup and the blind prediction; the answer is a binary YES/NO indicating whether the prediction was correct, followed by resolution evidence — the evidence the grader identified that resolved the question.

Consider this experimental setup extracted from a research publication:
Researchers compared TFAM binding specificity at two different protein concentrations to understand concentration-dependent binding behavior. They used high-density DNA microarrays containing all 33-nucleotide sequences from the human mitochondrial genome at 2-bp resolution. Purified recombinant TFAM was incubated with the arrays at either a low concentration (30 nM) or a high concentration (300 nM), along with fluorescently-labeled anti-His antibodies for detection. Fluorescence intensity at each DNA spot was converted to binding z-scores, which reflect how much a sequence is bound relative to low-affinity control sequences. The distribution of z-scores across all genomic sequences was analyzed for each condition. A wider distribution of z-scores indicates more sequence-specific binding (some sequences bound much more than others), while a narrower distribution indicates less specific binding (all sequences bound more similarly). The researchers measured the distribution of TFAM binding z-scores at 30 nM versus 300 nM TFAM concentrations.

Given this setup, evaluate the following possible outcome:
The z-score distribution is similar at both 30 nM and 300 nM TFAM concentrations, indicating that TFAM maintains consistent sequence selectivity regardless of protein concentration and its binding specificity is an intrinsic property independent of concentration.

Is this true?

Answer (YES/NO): NO